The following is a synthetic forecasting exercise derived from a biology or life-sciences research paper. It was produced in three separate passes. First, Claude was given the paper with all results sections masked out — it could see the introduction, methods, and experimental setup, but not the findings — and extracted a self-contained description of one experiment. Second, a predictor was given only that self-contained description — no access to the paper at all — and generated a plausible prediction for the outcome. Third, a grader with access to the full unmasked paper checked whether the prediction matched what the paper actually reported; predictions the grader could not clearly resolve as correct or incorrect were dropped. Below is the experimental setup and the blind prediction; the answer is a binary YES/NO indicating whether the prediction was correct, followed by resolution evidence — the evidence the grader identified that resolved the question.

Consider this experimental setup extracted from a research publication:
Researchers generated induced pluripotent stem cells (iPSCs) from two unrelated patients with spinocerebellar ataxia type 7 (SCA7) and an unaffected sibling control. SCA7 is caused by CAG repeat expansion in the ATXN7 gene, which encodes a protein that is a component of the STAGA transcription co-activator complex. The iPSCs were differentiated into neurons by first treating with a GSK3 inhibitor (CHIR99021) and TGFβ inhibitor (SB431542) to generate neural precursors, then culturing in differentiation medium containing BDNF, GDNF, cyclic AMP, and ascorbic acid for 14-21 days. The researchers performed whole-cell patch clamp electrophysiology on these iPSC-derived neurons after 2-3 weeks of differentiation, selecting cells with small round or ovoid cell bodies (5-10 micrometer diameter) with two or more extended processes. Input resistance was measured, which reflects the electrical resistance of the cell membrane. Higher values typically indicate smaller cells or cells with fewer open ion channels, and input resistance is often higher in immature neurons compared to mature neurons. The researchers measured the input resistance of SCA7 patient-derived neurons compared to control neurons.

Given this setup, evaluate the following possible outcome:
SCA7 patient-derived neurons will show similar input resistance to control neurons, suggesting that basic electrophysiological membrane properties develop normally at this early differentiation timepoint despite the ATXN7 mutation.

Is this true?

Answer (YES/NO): NO